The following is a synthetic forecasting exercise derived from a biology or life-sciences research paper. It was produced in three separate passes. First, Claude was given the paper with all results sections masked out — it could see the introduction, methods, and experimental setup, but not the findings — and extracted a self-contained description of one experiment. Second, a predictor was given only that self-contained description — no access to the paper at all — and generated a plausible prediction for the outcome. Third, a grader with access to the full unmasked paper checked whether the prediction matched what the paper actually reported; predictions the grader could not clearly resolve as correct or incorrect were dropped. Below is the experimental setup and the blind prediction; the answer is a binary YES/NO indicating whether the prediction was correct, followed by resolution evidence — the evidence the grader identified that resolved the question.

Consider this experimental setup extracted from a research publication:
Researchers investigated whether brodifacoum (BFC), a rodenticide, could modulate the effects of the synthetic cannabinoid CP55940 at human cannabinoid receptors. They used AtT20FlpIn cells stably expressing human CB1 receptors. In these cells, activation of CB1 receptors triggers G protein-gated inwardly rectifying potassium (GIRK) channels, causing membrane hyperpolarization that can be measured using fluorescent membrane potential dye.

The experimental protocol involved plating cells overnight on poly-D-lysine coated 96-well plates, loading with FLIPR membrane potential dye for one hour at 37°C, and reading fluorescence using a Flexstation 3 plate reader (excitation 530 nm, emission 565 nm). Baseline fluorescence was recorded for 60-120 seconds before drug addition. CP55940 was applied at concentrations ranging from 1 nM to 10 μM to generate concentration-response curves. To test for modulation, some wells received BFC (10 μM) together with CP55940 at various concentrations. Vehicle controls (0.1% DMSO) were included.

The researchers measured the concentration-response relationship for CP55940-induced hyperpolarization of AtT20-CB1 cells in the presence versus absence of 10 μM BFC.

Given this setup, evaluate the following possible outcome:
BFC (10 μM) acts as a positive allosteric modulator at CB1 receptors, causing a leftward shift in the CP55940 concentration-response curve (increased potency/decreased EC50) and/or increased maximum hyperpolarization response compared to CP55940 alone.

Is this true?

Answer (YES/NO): NO